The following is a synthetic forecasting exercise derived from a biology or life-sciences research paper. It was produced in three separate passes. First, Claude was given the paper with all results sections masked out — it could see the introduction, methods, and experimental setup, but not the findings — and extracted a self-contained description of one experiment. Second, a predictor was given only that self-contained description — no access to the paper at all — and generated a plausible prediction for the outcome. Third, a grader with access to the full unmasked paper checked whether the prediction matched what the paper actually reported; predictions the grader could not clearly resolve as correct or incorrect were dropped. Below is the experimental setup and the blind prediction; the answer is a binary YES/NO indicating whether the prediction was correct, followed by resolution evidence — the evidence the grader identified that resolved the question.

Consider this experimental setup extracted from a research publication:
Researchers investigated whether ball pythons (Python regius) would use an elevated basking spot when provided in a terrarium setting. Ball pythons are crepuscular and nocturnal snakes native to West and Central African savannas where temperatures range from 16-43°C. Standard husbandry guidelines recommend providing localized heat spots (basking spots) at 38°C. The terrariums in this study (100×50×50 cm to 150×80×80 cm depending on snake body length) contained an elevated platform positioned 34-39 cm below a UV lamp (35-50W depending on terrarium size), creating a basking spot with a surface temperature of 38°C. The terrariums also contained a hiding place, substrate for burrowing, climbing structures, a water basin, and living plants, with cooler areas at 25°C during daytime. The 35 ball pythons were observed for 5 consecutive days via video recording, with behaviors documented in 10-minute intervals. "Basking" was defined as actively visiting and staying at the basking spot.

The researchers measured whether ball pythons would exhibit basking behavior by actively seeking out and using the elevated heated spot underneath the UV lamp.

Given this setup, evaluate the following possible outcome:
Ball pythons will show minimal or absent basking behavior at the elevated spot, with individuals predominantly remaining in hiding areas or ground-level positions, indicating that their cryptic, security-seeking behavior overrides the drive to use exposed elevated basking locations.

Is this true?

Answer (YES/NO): NO